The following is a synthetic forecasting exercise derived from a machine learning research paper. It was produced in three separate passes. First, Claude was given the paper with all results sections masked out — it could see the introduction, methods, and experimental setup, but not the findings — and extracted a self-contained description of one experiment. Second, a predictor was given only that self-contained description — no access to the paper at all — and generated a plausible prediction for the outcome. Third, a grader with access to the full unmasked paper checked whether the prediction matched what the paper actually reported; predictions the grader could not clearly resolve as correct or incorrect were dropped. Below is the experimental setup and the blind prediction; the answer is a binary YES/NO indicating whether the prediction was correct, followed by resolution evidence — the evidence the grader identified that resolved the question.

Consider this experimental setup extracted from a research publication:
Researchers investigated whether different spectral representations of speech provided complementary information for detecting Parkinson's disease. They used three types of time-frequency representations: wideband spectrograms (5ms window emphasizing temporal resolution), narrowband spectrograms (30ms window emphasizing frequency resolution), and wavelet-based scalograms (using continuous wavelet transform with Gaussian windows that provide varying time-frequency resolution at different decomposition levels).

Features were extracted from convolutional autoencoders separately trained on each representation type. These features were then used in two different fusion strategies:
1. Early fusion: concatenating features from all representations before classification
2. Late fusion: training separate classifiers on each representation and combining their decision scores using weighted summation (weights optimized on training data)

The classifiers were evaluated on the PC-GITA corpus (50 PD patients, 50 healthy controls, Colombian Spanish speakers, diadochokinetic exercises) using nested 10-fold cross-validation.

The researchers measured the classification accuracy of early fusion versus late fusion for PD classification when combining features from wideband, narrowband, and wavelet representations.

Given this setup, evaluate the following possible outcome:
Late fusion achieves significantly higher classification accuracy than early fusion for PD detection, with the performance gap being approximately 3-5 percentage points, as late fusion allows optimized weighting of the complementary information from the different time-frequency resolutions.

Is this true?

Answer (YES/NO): NO